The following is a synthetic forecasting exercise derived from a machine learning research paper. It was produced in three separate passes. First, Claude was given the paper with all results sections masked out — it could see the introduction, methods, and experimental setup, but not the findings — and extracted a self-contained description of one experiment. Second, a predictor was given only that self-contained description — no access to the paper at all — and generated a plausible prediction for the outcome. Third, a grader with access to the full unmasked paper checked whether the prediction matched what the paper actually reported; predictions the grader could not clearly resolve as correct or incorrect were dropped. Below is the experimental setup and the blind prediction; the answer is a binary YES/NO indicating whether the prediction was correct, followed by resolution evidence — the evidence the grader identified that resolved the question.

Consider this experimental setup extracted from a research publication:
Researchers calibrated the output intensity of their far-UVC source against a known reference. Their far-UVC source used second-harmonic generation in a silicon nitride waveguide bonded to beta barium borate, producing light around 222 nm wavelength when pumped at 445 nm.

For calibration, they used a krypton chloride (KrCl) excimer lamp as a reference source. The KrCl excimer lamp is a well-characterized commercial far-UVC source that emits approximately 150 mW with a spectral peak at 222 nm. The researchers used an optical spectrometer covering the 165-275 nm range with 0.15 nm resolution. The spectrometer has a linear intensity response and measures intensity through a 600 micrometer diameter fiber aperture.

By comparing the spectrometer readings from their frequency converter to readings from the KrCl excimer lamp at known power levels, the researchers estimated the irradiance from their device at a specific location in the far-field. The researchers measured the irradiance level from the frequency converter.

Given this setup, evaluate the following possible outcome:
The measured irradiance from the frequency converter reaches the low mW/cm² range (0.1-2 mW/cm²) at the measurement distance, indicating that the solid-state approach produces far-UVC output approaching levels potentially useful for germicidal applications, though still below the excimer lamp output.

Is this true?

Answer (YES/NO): NO